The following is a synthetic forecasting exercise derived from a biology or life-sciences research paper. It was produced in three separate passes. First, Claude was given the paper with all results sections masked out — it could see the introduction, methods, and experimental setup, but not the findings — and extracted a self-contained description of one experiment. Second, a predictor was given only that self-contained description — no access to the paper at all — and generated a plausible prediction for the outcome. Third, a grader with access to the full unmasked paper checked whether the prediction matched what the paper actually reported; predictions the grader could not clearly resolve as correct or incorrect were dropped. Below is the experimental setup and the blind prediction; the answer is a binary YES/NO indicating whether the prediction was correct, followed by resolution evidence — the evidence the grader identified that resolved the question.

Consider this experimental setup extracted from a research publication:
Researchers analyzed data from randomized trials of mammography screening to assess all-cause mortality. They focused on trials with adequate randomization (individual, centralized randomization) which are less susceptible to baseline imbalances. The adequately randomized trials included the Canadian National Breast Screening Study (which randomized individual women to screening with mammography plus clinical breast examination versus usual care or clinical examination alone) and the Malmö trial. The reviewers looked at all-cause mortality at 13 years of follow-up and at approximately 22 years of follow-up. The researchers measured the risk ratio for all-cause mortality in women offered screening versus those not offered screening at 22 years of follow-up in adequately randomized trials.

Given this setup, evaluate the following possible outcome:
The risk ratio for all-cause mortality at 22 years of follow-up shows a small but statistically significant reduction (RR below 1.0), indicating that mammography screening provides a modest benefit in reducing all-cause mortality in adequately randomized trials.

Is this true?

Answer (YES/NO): NO